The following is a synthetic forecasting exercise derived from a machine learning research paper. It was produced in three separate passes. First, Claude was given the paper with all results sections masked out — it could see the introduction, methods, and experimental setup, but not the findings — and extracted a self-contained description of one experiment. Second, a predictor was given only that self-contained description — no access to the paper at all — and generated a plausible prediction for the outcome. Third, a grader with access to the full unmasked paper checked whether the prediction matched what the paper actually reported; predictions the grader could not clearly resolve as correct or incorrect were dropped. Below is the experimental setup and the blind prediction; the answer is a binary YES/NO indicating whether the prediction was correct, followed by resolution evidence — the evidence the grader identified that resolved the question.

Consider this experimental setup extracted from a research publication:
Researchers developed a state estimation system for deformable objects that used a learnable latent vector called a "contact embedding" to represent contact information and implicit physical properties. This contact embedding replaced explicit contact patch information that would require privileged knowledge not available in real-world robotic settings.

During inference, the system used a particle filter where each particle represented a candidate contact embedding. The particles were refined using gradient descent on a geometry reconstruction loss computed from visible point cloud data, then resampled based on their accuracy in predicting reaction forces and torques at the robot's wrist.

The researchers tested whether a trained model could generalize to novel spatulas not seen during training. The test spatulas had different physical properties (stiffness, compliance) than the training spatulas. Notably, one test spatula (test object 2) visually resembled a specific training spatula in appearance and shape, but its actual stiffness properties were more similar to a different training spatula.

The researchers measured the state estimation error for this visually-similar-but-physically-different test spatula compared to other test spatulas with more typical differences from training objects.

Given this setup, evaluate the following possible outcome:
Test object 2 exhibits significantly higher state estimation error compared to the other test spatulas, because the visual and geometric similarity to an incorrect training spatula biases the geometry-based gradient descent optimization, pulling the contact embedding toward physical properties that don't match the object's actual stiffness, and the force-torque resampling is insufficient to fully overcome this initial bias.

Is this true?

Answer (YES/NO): YES